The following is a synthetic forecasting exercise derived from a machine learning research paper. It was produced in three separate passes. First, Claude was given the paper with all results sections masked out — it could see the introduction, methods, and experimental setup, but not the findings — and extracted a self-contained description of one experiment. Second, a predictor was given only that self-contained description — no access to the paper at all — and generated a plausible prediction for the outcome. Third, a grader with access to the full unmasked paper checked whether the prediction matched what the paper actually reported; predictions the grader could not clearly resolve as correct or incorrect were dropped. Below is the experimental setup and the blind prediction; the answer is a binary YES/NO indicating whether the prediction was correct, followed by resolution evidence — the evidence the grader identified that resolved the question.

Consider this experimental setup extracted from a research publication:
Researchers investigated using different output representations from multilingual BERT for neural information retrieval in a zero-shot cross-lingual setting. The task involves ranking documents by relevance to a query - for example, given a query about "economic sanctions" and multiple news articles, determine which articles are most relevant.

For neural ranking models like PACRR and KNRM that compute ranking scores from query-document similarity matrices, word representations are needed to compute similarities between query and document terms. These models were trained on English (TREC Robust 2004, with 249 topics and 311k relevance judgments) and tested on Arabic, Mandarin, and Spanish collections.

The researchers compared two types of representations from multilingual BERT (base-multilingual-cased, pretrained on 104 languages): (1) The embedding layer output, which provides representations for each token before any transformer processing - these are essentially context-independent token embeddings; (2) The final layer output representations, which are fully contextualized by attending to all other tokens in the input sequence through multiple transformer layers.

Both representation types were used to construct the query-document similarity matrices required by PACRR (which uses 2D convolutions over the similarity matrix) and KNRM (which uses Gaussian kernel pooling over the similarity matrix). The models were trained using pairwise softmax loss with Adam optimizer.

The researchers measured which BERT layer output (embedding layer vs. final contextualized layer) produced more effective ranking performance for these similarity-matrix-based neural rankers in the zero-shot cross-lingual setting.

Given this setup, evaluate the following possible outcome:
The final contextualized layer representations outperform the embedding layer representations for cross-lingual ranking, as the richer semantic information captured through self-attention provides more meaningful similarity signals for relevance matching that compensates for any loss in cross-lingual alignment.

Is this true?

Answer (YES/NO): NO